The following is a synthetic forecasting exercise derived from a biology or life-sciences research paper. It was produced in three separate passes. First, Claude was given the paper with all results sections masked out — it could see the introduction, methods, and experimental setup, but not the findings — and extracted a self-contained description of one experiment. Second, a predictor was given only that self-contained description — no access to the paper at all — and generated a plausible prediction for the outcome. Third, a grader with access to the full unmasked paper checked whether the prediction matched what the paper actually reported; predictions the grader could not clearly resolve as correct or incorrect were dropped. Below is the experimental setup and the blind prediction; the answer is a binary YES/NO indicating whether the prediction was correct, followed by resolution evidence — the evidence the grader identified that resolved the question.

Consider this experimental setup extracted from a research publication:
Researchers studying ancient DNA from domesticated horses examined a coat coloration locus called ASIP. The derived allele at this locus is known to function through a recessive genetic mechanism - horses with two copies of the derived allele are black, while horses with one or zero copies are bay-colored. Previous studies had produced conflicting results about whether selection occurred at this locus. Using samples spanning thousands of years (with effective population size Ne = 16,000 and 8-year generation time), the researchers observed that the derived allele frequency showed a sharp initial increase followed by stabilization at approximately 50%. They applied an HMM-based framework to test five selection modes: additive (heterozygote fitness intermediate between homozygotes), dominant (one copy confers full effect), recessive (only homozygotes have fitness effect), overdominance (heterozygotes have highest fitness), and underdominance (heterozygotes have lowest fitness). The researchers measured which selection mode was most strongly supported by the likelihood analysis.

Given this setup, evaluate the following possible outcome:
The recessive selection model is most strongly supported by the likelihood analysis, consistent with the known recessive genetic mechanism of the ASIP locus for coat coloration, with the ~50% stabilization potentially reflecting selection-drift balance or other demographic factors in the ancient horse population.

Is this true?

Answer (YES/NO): NO